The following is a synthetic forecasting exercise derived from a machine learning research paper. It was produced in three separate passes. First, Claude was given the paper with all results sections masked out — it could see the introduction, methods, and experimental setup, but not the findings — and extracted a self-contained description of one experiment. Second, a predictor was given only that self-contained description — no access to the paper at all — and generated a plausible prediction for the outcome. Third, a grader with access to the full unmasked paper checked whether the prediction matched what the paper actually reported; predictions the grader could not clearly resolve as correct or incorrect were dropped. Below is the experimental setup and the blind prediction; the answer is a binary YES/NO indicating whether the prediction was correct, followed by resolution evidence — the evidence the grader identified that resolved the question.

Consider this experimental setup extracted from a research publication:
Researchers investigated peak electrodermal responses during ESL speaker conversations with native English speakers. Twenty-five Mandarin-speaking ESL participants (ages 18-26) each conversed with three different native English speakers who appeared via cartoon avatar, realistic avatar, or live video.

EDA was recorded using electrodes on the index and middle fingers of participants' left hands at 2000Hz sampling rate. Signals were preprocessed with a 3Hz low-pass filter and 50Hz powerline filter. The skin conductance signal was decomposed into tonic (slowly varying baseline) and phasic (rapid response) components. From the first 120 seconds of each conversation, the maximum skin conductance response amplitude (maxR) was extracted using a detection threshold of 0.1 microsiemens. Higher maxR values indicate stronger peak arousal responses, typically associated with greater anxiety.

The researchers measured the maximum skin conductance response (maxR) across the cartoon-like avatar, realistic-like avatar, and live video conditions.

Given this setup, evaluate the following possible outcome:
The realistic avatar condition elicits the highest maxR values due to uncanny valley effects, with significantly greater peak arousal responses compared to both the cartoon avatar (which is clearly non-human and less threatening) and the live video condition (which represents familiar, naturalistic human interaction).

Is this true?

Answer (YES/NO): NO